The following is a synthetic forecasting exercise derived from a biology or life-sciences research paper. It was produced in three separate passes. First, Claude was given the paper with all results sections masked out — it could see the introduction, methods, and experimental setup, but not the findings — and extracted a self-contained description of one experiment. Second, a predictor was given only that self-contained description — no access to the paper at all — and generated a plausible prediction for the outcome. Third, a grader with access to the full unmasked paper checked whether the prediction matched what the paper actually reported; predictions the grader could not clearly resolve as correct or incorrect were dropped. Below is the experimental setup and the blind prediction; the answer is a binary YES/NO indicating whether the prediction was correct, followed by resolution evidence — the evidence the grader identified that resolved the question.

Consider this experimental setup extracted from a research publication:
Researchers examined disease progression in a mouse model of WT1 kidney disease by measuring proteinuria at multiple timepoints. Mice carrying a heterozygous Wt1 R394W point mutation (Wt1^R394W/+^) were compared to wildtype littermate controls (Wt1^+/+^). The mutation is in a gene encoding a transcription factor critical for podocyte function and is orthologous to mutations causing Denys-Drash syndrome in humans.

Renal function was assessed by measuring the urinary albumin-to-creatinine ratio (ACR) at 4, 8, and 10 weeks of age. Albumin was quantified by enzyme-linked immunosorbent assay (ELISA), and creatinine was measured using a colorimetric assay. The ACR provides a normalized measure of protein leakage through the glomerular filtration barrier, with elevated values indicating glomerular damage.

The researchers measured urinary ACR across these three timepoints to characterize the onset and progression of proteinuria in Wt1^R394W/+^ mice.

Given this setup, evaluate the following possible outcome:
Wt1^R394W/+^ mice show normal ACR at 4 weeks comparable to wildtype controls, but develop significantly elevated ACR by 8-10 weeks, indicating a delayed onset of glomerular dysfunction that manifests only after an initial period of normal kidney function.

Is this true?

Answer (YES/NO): NO